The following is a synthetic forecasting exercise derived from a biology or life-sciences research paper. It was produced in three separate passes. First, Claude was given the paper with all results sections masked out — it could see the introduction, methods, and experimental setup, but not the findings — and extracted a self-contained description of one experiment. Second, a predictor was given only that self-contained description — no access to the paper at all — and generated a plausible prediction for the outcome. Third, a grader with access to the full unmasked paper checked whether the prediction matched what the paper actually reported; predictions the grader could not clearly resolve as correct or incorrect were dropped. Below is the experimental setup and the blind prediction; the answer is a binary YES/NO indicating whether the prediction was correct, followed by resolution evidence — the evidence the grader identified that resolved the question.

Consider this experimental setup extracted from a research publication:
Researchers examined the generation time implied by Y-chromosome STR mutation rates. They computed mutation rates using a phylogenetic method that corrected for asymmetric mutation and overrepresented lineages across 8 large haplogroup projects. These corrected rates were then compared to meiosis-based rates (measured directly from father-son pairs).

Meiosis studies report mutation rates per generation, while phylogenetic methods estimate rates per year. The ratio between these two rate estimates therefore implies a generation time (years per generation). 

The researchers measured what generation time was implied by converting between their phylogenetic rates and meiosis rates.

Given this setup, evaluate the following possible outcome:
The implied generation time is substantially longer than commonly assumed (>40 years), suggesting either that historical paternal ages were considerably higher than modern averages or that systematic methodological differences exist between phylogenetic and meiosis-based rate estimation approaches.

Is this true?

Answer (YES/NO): NO